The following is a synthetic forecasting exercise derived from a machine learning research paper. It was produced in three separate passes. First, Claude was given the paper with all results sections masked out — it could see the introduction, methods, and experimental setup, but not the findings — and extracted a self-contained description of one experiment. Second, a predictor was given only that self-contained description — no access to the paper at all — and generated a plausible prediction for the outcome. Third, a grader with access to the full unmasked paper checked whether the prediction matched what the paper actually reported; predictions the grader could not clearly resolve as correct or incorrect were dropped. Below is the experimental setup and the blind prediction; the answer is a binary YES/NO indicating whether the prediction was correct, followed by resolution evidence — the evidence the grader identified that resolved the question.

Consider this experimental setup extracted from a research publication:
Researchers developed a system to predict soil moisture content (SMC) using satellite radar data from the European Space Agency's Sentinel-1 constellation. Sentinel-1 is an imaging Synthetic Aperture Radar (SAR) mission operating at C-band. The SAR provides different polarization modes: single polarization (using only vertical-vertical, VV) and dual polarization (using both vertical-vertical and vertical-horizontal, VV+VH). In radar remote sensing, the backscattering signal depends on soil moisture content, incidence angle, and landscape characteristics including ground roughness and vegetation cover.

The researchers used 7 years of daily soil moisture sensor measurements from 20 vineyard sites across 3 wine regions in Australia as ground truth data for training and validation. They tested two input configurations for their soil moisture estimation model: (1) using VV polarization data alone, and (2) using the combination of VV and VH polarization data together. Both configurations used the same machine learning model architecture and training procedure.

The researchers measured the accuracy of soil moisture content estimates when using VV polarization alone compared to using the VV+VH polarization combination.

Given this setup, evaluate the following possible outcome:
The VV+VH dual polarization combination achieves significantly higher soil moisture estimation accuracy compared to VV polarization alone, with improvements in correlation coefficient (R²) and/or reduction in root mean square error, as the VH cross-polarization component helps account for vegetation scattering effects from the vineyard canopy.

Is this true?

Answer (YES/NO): NO